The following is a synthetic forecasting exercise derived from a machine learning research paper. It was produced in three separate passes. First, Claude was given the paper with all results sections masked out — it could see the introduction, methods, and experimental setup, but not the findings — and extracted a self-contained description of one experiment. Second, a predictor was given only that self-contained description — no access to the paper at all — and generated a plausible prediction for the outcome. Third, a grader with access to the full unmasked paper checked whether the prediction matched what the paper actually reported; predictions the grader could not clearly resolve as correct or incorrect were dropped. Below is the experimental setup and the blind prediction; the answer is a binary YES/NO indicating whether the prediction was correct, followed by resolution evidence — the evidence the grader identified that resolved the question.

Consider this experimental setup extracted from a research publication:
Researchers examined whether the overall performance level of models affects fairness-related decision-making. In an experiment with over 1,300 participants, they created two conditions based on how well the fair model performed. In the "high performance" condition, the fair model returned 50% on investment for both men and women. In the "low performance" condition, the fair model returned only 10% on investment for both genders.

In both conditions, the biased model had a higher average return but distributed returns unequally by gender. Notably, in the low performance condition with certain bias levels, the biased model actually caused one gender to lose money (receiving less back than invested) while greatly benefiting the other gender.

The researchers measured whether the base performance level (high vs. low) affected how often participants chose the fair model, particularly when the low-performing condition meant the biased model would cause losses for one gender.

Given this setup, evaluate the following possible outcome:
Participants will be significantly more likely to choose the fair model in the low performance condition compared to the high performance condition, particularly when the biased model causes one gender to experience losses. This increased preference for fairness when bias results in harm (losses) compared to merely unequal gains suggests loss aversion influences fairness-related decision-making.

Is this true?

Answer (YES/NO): NO